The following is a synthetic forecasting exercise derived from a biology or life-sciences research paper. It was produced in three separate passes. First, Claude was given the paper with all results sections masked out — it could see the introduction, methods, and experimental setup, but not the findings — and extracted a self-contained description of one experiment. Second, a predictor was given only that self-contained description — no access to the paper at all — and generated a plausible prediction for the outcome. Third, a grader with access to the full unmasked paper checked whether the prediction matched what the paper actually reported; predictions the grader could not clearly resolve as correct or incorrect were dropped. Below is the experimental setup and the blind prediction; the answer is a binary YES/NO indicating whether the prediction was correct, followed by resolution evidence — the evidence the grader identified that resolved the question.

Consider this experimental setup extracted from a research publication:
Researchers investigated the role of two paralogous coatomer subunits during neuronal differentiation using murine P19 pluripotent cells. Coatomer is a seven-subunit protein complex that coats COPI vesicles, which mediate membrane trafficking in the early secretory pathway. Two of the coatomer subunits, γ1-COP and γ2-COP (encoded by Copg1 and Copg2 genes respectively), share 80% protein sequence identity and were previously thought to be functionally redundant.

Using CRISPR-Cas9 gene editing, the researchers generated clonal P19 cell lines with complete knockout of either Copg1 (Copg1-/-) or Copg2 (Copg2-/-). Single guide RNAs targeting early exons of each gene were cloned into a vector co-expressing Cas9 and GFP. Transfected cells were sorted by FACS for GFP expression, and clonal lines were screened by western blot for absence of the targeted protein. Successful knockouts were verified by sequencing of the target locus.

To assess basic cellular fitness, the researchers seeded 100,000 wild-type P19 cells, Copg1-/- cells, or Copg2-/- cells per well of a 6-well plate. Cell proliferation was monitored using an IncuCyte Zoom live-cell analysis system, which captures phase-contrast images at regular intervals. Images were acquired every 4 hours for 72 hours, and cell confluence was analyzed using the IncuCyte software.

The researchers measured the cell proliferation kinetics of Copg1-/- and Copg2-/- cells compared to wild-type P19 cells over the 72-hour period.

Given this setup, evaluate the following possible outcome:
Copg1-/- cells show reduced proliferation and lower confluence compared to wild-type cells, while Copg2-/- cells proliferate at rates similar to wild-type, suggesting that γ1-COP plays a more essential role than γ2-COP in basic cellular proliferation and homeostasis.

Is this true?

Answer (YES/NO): NO